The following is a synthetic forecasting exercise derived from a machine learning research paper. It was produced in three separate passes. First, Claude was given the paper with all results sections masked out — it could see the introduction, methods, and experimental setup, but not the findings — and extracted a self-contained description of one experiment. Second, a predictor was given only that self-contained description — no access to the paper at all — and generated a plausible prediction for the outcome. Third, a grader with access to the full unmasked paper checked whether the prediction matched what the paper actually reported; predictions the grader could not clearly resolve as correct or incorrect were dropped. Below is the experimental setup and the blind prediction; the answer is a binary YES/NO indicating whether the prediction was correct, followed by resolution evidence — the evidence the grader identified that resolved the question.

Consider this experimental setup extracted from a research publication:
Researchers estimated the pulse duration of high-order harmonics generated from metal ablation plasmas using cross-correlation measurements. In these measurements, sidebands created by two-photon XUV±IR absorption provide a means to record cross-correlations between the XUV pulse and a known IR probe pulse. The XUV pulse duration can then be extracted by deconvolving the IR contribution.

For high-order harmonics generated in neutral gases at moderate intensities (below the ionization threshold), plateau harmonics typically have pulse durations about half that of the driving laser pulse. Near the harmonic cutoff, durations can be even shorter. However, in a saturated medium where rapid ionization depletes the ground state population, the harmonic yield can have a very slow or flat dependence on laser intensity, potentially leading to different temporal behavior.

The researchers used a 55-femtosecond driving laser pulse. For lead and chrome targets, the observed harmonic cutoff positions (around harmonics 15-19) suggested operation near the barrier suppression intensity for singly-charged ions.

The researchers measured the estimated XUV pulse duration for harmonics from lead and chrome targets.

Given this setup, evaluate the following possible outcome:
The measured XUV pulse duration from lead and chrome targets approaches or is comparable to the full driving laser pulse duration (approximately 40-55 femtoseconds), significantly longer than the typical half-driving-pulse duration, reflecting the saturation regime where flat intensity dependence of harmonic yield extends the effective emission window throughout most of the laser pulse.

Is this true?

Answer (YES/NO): YES